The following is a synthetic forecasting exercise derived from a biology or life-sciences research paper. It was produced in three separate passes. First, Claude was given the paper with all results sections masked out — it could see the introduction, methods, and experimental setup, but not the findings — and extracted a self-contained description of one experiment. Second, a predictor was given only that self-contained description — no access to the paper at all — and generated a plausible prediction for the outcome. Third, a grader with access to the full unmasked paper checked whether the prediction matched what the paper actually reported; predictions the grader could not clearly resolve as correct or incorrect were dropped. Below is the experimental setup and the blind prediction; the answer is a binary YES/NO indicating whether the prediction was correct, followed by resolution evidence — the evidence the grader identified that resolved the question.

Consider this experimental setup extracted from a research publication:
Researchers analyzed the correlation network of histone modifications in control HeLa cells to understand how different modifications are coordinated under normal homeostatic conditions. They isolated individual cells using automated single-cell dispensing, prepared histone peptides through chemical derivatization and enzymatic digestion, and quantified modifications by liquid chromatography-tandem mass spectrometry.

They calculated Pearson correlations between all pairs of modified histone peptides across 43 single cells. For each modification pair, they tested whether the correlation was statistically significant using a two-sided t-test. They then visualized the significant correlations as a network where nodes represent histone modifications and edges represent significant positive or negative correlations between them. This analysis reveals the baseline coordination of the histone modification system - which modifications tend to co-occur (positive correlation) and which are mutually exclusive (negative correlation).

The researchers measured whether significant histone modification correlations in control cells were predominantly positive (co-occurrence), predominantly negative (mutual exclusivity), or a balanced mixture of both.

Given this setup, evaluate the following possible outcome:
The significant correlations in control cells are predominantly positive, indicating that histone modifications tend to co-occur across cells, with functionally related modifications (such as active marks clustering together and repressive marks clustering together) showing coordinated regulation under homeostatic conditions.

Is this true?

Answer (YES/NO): NO